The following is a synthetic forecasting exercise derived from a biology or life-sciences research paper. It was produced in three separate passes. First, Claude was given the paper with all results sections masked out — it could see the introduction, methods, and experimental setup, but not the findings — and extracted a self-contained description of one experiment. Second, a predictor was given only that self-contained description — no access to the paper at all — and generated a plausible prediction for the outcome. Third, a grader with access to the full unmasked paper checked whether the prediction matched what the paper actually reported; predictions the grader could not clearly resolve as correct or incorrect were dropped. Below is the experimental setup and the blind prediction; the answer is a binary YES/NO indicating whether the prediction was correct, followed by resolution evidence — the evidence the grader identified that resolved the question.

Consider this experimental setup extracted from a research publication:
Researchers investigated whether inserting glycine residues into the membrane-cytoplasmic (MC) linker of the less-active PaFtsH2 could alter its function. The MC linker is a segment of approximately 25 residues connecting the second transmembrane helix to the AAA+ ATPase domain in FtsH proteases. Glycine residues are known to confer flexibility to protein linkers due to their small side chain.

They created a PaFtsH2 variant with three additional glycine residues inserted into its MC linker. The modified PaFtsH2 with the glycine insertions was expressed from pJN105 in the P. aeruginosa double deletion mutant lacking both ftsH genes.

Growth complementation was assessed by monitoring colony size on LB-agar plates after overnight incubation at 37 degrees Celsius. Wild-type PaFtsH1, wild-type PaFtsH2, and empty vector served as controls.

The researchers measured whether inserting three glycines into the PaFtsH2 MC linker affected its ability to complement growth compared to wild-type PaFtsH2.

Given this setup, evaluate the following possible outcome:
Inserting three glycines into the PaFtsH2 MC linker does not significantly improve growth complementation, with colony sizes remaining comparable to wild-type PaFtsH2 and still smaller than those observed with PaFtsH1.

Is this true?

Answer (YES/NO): NO